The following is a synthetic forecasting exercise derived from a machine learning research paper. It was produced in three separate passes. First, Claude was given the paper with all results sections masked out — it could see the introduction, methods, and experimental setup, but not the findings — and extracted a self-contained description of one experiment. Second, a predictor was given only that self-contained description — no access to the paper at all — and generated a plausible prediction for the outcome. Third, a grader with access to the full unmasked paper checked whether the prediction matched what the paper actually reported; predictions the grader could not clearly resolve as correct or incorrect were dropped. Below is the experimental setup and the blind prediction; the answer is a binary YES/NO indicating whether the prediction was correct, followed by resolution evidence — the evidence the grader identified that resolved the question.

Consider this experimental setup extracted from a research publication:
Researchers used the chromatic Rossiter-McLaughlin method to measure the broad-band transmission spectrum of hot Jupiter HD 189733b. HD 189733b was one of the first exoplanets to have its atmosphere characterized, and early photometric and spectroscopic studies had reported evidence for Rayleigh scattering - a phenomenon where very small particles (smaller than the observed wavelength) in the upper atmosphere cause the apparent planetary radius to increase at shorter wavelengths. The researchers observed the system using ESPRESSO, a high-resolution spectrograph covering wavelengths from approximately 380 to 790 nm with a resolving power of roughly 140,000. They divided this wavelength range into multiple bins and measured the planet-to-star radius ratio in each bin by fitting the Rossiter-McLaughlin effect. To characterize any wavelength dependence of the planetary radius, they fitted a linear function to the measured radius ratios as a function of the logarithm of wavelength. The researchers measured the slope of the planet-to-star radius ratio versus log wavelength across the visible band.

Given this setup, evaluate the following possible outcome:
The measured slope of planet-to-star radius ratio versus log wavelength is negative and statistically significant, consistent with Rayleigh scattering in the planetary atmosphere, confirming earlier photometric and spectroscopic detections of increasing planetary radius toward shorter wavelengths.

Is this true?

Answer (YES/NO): YES